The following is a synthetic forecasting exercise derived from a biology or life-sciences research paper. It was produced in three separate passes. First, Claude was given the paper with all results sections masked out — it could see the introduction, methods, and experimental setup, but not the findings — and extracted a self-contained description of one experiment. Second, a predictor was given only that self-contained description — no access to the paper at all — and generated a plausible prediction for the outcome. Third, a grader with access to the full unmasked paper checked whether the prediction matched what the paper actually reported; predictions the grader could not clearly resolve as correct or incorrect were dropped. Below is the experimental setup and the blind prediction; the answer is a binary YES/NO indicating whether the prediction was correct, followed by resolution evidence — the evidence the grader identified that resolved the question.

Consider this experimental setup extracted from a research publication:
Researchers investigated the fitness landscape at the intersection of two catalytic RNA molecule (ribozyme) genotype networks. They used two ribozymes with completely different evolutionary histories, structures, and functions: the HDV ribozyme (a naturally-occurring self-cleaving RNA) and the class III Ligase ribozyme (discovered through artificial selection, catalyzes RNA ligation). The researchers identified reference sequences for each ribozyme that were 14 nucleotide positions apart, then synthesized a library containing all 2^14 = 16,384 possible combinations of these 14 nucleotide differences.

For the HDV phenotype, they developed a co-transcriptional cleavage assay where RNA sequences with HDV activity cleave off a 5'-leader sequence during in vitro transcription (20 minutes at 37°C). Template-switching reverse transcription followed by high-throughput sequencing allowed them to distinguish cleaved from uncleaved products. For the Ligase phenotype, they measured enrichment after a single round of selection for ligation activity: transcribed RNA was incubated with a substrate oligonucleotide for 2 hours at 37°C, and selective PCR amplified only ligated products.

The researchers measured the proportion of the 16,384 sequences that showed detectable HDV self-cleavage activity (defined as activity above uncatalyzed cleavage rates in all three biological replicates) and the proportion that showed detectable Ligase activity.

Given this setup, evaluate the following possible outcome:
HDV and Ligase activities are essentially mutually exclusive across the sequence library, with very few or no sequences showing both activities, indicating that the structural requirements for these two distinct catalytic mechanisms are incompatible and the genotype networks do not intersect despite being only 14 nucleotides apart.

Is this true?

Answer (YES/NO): NO